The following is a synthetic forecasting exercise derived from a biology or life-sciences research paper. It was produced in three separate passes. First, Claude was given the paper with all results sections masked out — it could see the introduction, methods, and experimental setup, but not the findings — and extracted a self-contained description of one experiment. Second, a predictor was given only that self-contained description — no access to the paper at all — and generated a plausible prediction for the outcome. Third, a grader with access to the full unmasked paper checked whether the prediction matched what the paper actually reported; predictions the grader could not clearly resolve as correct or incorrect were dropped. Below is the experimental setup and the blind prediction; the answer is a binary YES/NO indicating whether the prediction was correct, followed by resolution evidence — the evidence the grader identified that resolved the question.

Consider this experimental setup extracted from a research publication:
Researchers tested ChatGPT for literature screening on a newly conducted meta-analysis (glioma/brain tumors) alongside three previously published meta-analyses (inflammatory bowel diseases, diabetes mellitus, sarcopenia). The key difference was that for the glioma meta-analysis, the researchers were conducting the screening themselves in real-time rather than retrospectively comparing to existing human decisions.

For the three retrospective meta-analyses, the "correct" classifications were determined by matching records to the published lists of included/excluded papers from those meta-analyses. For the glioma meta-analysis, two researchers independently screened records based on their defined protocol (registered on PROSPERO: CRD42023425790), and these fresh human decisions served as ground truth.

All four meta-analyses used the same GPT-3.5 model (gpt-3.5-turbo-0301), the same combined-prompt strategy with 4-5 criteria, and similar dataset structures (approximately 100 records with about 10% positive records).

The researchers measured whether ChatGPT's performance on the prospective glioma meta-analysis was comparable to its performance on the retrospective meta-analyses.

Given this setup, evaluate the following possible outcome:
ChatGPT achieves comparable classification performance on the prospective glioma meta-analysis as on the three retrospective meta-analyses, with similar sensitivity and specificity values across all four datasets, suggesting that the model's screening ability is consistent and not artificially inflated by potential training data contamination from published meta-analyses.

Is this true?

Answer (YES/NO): YES